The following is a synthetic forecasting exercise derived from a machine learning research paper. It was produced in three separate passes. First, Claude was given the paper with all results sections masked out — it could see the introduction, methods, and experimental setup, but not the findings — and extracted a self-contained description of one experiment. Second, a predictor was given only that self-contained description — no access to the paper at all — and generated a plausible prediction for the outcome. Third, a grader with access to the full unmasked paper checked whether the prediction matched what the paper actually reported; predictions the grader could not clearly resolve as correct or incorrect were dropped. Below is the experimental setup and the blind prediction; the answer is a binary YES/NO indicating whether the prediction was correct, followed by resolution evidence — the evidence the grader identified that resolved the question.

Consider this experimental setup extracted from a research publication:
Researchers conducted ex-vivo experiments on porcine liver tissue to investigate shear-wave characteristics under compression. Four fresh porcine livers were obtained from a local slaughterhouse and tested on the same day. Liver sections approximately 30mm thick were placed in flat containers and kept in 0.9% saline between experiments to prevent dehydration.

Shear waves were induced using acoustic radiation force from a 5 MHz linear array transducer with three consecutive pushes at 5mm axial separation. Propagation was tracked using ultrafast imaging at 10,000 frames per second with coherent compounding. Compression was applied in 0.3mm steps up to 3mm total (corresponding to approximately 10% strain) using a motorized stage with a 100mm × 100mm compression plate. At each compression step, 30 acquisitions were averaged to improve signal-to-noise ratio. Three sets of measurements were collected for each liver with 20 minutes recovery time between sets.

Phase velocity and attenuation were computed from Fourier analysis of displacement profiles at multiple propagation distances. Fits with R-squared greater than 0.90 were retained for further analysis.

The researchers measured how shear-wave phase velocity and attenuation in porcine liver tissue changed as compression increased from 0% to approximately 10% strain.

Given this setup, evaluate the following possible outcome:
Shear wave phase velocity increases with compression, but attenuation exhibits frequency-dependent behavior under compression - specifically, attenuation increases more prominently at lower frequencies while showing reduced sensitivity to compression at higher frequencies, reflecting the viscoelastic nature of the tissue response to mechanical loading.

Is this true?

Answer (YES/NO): NO